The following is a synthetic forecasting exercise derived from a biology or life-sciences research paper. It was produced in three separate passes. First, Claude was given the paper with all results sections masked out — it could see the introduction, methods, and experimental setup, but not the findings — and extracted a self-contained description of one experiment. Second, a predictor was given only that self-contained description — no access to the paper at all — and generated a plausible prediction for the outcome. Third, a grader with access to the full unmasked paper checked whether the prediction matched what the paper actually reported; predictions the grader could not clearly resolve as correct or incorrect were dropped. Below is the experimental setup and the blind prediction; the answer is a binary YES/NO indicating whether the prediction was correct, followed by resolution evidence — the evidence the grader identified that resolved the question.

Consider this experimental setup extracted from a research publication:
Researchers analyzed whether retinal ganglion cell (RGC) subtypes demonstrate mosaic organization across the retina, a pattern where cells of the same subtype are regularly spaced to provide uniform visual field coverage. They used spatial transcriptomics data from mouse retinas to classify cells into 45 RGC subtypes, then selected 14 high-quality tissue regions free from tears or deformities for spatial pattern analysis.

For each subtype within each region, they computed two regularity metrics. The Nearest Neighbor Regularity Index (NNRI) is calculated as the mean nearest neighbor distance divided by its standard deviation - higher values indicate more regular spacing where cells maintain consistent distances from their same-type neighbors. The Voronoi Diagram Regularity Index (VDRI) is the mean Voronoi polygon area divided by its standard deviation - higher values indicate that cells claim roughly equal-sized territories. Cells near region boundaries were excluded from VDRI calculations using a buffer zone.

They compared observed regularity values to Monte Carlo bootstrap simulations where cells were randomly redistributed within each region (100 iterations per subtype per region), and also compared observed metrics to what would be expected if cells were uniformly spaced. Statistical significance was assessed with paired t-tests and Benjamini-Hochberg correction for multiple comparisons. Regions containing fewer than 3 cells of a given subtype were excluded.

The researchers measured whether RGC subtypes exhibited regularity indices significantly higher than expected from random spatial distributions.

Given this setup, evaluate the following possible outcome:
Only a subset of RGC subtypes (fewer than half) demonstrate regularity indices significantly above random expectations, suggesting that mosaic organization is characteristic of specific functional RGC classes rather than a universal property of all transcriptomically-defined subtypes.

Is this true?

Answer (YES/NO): NO